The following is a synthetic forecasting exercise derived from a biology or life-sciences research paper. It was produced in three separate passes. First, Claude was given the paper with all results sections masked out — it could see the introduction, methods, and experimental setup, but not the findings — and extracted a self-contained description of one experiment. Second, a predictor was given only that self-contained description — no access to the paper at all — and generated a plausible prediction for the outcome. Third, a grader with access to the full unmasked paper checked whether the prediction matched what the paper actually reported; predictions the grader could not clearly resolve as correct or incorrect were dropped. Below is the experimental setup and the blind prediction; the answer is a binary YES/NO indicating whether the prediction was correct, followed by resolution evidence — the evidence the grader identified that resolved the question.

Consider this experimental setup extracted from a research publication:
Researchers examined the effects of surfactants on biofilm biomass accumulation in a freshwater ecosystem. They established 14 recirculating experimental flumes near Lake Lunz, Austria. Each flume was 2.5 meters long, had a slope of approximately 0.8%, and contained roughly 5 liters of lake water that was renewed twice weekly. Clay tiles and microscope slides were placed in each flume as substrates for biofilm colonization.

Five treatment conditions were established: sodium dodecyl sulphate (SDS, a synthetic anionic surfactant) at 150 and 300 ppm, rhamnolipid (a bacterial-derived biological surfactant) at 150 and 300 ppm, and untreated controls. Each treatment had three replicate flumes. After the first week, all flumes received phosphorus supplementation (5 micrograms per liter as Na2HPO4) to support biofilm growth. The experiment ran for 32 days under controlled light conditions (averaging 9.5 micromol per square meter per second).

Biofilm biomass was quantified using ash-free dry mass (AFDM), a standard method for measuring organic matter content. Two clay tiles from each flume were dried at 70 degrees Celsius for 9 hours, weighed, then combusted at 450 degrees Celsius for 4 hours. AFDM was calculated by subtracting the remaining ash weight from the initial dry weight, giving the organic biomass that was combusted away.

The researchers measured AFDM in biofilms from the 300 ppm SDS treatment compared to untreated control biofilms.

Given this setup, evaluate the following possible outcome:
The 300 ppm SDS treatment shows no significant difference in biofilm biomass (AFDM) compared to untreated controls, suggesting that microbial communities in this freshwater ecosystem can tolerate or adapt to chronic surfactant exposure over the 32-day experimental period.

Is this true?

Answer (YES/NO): YES